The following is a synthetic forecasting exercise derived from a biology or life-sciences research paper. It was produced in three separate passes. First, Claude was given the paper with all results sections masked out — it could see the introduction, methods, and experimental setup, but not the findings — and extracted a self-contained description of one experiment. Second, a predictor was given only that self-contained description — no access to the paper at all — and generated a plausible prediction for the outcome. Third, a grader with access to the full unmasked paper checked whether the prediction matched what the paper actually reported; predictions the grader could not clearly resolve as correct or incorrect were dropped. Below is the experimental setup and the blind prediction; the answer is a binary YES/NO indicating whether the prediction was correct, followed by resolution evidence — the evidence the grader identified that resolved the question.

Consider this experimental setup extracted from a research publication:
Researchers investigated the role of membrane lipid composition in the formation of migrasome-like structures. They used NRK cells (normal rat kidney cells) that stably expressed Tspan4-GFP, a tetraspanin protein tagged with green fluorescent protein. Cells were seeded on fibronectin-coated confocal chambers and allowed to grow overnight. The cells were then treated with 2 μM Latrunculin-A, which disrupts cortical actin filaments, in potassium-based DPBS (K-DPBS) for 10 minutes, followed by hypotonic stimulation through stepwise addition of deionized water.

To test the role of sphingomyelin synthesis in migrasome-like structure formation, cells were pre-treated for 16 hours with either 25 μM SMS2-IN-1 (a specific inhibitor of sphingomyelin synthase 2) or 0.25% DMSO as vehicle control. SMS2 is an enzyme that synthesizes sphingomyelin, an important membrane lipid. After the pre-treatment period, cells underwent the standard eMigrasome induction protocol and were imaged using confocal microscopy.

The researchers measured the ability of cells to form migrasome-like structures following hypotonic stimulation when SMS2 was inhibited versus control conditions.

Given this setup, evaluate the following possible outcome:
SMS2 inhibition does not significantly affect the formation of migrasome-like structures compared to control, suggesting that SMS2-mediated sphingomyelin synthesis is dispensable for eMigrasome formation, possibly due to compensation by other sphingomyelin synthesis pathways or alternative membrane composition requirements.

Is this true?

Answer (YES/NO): NO